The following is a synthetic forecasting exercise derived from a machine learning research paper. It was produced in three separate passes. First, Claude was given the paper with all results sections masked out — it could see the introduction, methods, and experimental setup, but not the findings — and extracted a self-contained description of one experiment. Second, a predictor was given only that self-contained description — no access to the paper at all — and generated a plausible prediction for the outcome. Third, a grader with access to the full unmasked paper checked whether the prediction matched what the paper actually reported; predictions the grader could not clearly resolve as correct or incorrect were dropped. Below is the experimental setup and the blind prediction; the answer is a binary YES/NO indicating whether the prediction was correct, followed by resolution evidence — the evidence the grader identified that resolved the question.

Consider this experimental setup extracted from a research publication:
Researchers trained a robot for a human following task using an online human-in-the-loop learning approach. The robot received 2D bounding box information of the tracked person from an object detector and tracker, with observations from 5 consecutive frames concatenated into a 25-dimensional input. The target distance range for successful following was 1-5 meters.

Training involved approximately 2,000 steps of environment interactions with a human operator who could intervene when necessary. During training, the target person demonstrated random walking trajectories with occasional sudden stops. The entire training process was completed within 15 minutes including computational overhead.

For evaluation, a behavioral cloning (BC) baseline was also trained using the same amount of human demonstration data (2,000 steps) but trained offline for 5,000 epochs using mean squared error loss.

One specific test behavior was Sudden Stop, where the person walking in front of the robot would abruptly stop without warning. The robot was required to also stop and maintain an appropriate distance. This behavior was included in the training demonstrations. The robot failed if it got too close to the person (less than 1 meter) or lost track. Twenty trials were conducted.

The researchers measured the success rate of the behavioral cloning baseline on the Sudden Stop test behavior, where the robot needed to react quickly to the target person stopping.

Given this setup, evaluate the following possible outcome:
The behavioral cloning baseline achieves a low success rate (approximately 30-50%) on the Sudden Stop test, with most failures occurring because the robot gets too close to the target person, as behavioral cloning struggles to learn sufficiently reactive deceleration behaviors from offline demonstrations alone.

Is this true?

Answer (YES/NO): NO